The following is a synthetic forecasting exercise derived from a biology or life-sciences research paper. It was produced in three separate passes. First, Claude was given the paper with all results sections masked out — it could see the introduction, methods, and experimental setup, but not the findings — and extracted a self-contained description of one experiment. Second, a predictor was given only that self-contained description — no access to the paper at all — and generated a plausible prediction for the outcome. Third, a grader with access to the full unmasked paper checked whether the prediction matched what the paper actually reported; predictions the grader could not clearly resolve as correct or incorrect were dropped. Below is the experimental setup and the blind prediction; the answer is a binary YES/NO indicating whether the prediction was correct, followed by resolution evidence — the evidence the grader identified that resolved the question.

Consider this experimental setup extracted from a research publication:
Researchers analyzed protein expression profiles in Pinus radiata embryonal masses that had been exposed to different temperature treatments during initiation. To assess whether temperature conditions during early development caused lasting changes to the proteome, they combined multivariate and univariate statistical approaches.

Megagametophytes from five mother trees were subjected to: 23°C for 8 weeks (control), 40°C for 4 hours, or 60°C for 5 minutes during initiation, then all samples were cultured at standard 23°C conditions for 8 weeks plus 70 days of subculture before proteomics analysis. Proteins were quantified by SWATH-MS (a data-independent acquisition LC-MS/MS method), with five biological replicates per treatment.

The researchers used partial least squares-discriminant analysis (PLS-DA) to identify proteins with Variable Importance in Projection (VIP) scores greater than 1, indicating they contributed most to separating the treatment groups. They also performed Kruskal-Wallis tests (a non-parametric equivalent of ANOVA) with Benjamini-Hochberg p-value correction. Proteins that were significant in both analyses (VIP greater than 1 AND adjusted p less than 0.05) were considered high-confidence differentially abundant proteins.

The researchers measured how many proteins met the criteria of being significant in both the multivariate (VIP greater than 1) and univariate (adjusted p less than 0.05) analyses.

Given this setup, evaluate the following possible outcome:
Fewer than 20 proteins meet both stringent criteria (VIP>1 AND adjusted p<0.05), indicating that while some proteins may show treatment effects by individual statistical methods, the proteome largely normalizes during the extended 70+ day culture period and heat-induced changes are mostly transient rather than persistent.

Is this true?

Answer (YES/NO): NO